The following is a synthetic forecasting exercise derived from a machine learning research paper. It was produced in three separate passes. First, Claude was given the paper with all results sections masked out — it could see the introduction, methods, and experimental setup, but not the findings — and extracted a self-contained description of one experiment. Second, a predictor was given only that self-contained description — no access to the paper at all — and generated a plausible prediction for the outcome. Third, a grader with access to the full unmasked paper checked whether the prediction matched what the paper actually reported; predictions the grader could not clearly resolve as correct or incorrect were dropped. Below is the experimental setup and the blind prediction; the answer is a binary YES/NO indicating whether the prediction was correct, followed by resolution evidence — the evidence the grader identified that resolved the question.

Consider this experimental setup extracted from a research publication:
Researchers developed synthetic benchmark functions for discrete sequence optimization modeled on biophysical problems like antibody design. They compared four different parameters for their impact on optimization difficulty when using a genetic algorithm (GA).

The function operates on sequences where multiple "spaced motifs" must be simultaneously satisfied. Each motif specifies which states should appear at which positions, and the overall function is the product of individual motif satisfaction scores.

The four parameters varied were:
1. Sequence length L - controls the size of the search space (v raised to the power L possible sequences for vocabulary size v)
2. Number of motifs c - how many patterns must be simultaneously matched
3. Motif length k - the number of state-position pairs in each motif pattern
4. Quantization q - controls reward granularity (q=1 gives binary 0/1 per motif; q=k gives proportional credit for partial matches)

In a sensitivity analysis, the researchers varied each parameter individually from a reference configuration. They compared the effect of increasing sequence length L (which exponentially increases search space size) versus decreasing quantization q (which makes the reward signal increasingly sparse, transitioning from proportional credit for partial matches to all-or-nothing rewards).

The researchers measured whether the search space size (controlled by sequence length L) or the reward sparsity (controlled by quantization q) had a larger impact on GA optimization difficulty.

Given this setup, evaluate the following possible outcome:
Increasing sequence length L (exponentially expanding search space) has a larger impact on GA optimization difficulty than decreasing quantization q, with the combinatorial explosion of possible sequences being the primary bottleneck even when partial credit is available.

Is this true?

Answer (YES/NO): NO